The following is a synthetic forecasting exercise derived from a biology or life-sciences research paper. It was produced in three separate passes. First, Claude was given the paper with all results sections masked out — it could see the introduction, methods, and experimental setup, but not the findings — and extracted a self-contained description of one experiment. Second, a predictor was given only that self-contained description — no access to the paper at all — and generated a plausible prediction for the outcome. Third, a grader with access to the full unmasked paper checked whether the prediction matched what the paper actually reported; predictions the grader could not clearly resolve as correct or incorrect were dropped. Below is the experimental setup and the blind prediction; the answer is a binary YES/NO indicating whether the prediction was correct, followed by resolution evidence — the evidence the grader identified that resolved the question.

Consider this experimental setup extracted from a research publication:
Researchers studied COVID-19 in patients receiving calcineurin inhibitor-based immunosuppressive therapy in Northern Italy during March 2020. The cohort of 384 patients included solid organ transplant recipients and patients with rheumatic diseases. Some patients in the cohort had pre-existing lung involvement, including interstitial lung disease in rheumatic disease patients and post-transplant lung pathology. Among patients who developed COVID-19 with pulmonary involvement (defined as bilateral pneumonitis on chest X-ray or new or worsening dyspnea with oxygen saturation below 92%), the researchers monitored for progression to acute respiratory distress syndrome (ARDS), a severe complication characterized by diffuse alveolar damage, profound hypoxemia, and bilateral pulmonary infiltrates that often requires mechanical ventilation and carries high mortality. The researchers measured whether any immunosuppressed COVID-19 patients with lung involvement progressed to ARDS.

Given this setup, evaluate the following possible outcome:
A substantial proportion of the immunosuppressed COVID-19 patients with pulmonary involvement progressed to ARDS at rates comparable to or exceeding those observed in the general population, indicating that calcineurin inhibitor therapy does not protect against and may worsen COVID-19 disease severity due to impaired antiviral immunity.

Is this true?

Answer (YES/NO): NO